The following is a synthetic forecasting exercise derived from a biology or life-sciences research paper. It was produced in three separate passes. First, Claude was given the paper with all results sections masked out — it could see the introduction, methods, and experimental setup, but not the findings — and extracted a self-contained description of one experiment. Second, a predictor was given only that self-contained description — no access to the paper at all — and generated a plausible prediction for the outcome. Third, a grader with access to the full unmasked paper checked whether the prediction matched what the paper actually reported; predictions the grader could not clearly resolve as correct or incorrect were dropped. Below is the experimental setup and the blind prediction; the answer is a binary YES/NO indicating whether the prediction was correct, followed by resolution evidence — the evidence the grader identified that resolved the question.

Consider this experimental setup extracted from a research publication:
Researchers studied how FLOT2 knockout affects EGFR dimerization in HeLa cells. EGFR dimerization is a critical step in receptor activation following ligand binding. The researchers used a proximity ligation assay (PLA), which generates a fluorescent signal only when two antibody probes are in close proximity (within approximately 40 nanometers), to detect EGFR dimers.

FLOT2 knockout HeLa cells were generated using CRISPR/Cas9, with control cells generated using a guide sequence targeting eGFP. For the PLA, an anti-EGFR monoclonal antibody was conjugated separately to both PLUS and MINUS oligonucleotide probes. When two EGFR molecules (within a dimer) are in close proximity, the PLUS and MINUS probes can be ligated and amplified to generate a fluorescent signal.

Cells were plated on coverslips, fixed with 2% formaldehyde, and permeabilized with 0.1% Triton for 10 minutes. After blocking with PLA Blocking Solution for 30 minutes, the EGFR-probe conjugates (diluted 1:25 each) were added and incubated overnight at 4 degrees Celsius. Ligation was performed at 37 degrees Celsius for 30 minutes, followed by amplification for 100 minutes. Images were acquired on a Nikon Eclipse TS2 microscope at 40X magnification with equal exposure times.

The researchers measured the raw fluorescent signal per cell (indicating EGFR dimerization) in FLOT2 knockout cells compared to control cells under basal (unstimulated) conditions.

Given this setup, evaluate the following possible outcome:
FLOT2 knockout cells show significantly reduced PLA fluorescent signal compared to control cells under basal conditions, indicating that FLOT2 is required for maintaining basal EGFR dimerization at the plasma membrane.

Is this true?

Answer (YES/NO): NO